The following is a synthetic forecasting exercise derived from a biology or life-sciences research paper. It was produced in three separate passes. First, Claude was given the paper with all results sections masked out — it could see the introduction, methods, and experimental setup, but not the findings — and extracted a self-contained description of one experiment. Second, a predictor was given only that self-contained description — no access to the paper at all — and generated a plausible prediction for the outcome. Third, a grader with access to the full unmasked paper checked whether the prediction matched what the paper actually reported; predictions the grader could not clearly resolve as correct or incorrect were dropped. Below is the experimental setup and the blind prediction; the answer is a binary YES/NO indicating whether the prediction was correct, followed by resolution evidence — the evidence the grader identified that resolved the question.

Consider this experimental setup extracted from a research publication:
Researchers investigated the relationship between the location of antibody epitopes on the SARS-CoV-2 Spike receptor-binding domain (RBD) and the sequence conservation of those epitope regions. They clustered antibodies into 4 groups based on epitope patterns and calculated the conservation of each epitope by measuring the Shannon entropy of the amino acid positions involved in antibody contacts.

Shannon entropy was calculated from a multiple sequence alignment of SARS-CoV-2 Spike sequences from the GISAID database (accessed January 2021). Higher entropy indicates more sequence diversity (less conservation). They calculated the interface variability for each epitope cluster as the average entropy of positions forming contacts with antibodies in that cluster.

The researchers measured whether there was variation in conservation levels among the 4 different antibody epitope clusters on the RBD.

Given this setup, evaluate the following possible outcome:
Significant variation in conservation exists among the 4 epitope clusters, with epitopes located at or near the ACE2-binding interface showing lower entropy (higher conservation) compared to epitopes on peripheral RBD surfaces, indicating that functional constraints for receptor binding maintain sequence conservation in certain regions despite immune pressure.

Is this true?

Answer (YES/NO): NO